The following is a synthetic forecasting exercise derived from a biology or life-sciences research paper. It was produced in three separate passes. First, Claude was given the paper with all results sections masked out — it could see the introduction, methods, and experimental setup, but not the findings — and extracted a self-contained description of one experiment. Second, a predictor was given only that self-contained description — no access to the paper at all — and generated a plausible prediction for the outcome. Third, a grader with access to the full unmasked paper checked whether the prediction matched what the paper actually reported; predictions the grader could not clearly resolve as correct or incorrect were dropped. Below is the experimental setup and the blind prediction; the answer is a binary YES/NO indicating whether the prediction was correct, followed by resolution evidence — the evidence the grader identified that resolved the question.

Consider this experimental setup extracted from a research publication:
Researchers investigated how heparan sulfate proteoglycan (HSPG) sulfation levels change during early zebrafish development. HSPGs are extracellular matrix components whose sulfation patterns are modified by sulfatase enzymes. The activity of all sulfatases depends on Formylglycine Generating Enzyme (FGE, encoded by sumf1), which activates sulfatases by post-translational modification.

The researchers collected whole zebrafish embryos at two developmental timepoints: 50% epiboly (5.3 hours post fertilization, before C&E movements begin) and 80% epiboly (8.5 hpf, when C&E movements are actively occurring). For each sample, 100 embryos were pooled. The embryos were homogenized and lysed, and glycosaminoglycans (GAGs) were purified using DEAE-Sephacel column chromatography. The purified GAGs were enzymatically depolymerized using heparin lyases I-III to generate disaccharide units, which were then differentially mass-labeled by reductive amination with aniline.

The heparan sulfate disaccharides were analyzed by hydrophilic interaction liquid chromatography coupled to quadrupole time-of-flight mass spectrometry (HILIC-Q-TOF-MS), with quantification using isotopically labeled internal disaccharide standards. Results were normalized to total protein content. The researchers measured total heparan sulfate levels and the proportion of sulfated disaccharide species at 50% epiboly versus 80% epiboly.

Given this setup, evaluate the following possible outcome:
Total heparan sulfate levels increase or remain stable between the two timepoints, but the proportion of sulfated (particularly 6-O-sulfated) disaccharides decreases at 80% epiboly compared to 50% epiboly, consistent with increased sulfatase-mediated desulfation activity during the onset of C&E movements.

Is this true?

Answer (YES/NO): NO